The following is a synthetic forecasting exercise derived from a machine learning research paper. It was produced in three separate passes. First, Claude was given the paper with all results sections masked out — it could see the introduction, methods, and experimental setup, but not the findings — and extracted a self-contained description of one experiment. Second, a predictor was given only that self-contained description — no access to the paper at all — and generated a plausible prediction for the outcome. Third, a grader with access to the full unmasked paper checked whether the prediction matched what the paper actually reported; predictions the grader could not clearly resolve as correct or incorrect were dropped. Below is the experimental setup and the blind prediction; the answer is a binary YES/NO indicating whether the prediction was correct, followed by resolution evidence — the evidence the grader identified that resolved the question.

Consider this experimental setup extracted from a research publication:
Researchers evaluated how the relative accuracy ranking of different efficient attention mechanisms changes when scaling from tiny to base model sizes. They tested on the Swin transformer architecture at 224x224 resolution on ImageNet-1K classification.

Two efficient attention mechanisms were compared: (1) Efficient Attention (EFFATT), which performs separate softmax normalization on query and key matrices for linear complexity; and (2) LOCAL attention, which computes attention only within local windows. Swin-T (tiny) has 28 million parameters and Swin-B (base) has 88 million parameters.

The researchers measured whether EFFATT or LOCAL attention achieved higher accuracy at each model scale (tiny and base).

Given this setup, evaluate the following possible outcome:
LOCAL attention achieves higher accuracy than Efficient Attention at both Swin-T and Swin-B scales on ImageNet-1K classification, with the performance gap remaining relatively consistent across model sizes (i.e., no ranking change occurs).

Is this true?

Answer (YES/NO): NO